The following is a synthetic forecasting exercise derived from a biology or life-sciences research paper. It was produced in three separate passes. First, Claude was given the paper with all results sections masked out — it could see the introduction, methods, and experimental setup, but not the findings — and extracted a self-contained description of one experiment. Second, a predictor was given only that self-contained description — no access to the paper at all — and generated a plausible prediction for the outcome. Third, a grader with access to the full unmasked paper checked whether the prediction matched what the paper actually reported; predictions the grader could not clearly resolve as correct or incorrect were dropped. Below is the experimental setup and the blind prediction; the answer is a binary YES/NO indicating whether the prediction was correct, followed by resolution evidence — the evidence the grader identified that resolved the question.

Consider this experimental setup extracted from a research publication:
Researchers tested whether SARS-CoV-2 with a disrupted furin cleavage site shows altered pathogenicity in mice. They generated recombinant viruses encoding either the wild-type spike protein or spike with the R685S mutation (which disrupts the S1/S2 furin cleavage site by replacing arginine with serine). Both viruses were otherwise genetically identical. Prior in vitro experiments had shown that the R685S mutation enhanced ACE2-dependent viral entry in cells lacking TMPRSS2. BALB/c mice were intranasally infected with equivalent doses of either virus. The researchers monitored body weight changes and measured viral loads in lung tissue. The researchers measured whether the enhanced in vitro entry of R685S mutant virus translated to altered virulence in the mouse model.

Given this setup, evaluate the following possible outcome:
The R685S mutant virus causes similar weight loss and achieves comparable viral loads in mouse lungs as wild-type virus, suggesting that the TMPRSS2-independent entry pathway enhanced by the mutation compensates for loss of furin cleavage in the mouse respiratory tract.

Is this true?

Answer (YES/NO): YES